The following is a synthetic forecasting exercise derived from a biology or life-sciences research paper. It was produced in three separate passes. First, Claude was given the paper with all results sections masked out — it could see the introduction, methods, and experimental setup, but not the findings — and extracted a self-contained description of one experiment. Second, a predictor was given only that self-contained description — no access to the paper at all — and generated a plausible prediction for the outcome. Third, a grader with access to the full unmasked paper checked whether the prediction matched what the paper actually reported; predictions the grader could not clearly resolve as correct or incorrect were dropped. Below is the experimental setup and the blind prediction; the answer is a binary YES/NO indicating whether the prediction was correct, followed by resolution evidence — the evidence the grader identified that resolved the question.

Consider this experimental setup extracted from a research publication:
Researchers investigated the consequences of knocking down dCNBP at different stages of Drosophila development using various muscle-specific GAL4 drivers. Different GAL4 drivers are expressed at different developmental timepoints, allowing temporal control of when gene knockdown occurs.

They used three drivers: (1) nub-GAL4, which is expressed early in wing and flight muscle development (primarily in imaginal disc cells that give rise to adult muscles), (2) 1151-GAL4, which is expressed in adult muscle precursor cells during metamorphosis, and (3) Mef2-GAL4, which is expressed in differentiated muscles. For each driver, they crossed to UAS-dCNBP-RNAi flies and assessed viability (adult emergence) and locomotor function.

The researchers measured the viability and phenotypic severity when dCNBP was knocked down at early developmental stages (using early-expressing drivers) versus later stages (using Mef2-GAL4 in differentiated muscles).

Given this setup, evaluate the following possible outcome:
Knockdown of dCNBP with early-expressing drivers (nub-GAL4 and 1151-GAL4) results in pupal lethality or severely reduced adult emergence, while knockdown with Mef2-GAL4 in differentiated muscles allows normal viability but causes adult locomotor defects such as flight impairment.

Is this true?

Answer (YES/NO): NO